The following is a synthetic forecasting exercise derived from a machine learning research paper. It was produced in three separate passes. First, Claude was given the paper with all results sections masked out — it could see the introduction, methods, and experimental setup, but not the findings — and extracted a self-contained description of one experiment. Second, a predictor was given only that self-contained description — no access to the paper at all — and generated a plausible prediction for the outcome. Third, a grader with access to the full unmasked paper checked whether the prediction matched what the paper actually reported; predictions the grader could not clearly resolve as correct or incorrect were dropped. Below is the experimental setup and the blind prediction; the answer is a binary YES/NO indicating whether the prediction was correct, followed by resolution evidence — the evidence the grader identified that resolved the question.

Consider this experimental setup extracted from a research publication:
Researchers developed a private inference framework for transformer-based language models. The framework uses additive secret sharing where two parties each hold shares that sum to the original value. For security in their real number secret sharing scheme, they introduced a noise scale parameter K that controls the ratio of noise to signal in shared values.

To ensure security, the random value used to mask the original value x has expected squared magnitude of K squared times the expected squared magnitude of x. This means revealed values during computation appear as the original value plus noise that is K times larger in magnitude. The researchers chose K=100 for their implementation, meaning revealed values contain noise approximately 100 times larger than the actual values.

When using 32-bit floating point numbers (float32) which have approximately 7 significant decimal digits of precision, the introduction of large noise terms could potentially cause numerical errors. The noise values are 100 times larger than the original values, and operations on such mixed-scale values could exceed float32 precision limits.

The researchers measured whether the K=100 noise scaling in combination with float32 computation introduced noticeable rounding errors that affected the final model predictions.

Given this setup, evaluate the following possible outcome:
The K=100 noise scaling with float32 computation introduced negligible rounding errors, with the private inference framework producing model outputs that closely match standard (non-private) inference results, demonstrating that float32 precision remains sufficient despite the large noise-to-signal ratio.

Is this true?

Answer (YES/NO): YES